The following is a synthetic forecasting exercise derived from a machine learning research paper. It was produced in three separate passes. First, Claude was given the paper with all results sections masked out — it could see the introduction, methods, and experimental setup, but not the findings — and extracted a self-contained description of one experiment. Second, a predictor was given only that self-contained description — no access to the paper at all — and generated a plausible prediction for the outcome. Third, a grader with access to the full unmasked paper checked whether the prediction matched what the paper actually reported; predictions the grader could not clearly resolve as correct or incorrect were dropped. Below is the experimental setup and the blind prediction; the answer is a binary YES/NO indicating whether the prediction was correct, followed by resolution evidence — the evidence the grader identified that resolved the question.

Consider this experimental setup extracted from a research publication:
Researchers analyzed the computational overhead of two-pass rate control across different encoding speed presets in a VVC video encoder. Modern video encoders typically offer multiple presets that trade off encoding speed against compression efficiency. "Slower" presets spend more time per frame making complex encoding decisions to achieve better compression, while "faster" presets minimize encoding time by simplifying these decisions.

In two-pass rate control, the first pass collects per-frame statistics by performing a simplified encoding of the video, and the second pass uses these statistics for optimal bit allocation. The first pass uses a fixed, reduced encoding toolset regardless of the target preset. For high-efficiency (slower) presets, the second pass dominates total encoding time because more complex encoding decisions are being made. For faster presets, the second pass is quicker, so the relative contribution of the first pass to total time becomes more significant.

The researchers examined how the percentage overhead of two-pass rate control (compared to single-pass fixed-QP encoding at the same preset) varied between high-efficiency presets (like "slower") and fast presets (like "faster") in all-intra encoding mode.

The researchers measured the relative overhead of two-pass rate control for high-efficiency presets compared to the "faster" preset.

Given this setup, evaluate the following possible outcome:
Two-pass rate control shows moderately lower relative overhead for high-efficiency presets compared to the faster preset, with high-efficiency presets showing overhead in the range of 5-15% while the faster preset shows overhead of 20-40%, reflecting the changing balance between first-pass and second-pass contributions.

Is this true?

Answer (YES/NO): NO